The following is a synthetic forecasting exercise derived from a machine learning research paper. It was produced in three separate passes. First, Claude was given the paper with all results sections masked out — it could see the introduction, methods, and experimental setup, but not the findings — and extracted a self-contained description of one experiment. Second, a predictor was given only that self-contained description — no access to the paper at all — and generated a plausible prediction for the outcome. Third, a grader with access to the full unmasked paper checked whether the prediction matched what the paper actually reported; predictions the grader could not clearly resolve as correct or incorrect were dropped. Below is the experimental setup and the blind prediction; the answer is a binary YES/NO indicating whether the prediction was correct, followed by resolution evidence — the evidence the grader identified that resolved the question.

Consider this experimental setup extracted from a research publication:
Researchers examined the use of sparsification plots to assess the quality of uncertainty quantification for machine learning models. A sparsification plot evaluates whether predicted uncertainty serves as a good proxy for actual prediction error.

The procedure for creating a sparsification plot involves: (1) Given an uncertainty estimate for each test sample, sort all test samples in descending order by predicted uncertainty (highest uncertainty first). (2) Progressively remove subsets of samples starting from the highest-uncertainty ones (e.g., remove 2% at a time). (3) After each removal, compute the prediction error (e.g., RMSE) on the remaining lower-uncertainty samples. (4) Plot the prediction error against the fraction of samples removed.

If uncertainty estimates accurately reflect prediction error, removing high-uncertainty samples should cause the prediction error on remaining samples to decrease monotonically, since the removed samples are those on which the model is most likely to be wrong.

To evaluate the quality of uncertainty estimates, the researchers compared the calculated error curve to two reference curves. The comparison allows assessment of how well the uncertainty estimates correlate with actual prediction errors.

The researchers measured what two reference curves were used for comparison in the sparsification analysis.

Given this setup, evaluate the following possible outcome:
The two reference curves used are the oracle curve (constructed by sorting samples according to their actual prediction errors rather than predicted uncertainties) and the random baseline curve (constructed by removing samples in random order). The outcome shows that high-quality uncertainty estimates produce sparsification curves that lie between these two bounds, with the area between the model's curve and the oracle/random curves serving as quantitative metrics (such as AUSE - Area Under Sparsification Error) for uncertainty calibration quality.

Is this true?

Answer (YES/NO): YES